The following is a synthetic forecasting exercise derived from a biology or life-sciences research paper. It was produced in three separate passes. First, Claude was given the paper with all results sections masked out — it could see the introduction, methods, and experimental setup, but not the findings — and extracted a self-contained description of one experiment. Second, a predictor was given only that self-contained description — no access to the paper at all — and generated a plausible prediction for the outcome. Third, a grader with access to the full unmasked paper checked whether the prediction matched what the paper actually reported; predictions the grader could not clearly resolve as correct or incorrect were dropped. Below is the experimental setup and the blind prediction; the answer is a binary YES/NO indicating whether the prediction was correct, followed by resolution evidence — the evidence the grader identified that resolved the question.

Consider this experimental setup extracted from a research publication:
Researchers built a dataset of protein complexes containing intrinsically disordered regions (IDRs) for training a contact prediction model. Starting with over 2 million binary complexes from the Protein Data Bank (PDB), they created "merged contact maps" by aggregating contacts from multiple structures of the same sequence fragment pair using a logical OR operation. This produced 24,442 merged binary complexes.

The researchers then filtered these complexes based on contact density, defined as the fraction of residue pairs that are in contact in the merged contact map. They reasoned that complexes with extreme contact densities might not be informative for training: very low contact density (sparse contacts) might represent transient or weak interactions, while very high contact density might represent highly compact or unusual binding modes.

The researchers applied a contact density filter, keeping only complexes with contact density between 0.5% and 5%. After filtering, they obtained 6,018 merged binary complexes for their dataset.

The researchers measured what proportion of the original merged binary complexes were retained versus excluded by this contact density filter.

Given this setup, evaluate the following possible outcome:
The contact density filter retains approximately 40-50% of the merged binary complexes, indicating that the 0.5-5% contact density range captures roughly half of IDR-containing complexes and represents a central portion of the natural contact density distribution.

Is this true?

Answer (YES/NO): NO